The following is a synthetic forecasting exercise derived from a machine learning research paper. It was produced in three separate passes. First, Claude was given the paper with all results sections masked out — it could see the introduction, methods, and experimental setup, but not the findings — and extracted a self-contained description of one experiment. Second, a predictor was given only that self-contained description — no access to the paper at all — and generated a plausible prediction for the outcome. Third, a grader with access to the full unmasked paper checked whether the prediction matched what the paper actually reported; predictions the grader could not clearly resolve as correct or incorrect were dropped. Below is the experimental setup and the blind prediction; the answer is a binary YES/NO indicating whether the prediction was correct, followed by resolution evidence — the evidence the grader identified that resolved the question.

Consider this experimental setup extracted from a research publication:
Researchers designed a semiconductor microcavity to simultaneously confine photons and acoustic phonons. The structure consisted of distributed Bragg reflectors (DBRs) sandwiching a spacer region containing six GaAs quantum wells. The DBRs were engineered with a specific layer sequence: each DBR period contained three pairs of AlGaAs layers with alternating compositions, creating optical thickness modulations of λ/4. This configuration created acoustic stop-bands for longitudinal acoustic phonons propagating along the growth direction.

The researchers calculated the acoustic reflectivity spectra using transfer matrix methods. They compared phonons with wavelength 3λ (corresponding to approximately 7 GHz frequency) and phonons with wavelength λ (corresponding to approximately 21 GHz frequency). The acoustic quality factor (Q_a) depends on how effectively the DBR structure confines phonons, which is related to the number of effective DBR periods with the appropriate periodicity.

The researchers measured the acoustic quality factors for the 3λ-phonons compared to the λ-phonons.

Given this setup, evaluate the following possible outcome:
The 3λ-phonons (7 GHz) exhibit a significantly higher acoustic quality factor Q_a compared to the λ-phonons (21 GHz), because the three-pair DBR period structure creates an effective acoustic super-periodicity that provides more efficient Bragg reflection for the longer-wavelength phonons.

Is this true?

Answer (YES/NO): NO